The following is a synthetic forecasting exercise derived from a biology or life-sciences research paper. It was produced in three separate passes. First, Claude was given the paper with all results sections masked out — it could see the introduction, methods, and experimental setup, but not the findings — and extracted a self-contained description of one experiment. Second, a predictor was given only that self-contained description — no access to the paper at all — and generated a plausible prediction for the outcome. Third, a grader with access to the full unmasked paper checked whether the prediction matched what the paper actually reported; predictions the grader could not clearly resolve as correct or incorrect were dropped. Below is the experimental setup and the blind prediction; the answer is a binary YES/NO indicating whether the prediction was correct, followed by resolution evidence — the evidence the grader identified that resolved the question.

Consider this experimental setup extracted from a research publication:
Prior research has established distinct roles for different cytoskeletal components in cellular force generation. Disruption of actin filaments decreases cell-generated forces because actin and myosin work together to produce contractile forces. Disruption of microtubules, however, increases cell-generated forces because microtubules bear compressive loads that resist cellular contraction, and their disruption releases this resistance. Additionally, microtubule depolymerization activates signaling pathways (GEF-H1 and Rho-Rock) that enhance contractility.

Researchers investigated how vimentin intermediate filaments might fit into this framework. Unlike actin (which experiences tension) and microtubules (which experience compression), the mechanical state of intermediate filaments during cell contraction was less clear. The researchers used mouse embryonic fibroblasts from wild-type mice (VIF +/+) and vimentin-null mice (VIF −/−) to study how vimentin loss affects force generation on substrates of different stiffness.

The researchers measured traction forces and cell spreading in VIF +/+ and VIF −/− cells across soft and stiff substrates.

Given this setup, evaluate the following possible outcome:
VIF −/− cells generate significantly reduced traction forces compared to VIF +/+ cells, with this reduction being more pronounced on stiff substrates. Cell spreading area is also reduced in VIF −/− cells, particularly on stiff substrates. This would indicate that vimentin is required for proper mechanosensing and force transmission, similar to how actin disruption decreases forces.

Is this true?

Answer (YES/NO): NO